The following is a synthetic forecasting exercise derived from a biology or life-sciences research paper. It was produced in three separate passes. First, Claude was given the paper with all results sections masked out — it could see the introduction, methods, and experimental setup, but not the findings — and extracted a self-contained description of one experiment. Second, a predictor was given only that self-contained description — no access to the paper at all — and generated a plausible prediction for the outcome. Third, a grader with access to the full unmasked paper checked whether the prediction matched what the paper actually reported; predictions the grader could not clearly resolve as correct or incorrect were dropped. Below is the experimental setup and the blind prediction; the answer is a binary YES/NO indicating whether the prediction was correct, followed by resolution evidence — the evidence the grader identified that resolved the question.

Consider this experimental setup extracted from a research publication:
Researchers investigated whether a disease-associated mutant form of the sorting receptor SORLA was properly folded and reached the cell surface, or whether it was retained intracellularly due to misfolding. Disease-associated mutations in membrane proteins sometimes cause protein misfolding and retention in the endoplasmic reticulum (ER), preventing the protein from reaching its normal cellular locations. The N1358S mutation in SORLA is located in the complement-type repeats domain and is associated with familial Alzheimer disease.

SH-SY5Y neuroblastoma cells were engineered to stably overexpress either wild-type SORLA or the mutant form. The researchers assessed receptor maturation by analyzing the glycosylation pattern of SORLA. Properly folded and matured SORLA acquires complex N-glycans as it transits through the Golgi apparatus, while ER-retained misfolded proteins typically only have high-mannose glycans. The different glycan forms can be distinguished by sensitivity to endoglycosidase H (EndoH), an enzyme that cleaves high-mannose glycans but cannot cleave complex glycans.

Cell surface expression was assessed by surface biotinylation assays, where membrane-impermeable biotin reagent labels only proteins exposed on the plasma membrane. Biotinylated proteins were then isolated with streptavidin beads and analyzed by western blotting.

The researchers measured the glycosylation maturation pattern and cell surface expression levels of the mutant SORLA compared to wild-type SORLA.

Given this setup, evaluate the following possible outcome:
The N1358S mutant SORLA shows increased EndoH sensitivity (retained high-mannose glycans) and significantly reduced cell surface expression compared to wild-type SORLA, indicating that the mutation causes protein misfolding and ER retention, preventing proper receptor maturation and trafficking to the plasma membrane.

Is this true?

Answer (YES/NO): NO